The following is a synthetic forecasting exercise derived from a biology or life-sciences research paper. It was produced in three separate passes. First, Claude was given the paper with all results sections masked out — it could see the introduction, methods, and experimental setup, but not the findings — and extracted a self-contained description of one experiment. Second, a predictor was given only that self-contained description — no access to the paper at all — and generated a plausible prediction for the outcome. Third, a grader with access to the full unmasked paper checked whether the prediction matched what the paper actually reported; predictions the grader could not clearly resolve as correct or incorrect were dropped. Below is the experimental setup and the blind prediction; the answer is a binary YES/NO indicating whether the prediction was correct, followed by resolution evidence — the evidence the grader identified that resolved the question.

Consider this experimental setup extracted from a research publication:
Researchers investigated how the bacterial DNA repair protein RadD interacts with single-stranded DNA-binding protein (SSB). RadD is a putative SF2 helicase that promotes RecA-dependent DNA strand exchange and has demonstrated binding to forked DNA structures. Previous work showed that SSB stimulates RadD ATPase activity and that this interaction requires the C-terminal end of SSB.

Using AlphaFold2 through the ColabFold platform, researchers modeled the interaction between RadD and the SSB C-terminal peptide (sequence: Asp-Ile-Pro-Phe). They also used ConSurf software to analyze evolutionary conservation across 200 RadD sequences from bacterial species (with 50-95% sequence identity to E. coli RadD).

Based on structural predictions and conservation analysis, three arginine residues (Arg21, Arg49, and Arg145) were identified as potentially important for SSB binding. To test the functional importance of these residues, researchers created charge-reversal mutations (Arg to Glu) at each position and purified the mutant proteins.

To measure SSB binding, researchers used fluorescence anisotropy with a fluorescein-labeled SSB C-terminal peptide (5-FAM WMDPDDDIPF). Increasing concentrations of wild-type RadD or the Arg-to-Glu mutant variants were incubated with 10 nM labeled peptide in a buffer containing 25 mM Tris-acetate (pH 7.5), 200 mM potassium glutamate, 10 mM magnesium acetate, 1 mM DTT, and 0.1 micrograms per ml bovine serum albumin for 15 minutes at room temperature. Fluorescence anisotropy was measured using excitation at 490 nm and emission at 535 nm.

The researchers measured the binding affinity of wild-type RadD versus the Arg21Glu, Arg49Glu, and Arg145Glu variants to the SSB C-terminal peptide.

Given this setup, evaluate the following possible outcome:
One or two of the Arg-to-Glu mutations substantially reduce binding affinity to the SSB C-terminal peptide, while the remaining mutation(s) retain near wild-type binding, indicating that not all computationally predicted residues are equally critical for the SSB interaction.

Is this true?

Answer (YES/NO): NO